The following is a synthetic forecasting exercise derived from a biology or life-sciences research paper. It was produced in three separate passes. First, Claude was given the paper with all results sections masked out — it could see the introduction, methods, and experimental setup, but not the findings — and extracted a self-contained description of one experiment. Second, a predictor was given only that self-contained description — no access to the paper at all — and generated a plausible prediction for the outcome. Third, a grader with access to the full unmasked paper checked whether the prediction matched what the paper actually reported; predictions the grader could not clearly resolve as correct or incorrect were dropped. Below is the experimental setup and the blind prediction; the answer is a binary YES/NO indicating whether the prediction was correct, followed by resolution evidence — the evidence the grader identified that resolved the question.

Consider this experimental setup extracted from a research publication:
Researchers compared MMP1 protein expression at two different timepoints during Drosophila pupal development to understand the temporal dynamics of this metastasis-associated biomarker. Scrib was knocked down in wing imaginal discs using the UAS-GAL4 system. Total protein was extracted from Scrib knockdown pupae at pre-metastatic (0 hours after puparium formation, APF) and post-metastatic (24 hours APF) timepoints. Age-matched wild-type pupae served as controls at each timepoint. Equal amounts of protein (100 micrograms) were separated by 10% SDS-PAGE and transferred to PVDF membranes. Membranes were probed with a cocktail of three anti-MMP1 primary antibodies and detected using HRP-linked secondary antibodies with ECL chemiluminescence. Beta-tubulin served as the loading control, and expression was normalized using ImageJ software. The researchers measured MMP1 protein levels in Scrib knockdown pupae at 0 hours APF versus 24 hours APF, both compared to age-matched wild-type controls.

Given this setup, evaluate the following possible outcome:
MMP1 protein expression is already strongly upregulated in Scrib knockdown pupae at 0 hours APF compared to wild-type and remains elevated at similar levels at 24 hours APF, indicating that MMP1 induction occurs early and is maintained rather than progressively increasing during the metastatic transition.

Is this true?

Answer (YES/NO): NO